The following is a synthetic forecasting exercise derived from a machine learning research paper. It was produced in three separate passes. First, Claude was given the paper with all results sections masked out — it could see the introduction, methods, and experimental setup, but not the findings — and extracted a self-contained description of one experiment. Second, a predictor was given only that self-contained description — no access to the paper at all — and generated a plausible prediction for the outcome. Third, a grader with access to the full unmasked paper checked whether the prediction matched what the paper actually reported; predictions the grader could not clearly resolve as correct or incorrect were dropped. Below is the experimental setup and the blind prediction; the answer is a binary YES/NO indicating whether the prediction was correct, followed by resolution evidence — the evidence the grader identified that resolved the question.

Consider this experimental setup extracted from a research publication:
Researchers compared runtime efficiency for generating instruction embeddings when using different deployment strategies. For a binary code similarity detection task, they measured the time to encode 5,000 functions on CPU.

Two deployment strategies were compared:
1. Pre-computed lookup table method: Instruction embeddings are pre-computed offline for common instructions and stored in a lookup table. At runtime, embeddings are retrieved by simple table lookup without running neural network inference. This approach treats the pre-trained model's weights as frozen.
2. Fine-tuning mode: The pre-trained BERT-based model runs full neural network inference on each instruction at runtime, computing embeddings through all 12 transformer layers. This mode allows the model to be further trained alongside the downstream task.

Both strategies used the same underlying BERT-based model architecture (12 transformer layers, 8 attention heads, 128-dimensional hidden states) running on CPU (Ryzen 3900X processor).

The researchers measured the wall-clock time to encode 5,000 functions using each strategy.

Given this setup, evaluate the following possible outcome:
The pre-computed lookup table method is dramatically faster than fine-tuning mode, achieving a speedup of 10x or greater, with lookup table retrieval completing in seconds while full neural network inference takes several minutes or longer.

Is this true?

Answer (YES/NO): YES